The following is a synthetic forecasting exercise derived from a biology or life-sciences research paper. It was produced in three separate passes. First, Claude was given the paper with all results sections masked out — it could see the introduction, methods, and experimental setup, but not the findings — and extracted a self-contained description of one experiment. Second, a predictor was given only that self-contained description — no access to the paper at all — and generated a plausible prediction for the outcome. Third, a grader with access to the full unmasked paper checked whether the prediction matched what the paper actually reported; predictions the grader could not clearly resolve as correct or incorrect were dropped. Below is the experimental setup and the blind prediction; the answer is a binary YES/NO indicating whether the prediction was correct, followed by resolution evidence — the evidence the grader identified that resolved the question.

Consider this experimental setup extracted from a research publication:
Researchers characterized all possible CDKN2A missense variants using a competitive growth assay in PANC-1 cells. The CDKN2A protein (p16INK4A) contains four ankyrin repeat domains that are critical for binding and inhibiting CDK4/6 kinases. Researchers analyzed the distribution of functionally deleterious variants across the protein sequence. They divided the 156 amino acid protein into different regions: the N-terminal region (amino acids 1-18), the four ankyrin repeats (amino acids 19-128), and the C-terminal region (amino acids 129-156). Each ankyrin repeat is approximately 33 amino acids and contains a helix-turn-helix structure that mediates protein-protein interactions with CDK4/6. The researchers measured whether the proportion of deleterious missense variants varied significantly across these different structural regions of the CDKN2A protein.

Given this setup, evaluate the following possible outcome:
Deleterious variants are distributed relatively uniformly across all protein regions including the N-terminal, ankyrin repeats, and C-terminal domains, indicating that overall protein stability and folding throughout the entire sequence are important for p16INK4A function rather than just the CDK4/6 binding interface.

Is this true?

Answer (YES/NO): NO